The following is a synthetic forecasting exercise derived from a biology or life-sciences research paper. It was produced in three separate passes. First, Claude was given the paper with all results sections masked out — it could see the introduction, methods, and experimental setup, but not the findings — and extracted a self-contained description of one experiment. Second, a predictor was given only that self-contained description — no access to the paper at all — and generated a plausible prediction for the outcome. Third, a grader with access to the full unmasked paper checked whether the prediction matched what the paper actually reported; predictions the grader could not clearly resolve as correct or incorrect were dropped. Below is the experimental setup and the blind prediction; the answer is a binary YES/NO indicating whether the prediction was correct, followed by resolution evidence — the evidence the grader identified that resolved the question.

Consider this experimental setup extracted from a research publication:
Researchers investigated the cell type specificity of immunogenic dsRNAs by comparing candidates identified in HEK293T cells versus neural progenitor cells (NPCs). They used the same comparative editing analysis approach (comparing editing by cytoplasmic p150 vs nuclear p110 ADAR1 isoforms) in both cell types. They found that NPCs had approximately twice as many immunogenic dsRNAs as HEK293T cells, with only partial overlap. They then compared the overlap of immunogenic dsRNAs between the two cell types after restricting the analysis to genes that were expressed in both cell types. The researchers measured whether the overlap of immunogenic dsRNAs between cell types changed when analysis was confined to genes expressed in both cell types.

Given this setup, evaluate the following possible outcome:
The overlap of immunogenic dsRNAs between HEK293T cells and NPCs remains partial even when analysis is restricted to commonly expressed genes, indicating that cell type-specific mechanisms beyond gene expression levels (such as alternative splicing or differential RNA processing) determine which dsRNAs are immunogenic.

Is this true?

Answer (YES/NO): NO